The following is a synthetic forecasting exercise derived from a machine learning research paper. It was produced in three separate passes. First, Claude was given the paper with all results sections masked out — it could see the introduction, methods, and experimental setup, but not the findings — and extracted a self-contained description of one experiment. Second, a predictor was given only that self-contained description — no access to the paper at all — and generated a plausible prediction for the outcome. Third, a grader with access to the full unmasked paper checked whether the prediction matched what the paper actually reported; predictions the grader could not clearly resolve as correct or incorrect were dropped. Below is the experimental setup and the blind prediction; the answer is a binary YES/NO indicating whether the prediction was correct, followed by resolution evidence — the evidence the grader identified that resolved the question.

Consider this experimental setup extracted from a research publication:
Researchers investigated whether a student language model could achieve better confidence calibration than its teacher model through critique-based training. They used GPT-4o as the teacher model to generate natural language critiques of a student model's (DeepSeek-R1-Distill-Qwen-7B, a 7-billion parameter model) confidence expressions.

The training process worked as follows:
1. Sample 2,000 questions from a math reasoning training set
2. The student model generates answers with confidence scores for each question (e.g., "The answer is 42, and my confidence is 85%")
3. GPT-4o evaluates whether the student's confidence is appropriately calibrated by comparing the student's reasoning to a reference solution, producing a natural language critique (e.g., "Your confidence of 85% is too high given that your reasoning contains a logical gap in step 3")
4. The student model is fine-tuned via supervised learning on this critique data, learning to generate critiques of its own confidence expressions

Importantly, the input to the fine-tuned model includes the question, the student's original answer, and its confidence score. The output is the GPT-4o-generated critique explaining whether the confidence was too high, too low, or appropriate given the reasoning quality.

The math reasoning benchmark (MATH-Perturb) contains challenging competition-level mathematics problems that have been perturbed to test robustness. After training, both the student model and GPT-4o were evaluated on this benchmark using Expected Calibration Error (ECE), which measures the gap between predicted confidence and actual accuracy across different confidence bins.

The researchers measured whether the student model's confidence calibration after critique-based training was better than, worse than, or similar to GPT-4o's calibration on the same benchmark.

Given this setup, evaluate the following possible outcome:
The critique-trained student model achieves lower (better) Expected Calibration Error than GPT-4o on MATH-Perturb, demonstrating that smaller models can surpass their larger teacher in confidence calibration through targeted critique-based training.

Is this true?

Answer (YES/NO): YES